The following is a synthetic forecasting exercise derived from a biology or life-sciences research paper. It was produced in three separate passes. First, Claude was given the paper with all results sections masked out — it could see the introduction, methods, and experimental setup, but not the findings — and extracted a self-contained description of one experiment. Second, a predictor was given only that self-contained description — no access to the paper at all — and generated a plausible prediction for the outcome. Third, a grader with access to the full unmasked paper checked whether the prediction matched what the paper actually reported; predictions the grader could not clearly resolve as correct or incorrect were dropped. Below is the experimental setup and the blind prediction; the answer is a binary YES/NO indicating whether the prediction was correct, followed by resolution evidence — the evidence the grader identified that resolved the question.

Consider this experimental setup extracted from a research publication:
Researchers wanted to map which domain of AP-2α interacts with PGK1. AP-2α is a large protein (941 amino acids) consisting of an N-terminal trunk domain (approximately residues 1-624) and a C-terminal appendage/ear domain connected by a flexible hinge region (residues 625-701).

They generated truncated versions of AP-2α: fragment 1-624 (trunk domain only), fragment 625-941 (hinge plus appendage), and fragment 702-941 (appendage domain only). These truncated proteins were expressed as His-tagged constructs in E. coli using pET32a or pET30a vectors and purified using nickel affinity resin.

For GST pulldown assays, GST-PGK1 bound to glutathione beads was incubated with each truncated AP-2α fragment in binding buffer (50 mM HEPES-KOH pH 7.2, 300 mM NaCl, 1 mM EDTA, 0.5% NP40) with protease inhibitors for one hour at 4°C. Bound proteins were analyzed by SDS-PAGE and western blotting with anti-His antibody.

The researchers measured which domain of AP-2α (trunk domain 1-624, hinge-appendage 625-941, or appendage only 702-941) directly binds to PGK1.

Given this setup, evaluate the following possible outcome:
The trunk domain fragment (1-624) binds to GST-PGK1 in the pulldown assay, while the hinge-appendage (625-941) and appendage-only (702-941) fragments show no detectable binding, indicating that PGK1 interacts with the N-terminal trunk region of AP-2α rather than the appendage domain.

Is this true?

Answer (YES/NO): NO